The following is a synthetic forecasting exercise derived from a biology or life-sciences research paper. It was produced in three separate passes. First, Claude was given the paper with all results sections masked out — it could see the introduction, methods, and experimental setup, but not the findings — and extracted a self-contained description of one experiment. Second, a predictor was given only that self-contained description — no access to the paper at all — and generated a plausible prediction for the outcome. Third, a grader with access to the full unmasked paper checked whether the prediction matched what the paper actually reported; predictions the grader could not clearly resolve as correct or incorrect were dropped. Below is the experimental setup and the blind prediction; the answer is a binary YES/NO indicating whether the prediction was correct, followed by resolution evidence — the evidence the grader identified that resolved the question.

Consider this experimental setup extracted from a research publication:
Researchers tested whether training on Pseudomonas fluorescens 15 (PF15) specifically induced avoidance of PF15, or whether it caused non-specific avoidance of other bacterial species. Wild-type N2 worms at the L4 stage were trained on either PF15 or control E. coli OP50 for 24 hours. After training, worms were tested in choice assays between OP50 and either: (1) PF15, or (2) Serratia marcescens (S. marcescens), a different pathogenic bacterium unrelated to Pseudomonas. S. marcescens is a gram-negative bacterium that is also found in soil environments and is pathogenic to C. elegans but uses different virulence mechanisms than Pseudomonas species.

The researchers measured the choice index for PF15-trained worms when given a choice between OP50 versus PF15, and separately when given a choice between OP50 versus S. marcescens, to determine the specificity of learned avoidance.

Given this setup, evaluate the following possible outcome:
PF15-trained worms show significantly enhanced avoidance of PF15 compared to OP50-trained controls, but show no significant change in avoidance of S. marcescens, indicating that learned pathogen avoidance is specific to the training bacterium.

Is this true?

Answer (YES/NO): YES